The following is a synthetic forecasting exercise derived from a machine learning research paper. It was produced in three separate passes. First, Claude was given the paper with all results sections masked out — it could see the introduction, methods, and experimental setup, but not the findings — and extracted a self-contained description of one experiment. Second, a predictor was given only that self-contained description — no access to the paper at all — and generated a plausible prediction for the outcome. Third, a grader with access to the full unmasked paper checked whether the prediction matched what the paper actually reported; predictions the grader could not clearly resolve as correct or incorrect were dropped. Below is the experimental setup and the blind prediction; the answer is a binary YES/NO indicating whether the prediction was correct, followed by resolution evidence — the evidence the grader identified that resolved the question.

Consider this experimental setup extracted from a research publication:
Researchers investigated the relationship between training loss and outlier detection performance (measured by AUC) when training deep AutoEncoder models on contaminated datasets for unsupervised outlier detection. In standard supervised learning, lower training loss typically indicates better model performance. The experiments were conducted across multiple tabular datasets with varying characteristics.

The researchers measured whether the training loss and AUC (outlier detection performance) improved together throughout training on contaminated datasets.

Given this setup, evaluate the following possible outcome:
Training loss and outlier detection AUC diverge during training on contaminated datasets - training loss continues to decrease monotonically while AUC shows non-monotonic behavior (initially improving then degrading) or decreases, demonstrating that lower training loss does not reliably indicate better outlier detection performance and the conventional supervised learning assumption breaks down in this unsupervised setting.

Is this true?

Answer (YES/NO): YES